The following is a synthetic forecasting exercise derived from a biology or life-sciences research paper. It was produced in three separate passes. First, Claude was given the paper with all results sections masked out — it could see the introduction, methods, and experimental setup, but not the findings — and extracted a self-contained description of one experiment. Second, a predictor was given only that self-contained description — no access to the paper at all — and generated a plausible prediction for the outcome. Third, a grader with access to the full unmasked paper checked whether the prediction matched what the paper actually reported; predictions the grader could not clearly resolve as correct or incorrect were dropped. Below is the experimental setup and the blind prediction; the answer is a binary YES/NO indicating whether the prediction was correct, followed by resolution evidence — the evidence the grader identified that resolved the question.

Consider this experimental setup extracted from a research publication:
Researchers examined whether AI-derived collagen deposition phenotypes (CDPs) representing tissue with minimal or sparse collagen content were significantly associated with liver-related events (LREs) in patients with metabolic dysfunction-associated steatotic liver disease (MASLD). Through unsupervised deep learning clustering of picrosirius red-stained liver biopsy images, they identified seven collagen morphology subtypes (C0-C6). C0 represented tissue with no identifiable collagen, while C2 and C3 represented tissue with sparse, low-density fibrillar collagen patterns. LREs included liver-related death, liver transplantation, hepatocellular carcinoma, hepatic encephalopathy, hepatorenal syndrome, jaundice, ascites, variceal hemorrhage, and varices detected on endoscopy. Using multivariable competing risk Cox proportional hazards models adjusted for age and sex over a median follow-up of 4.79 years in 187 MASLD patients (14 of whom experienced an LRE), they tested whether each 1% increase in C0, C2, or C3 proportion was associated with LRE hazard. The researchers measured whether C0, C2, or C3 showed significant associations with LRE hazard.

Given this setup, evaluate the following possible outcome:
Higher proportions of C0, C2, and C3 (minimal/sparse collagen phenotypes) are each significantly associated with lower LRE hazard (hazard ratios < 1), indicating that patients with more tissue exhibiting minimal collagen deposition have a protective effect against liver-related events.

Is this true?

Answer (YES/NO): NO